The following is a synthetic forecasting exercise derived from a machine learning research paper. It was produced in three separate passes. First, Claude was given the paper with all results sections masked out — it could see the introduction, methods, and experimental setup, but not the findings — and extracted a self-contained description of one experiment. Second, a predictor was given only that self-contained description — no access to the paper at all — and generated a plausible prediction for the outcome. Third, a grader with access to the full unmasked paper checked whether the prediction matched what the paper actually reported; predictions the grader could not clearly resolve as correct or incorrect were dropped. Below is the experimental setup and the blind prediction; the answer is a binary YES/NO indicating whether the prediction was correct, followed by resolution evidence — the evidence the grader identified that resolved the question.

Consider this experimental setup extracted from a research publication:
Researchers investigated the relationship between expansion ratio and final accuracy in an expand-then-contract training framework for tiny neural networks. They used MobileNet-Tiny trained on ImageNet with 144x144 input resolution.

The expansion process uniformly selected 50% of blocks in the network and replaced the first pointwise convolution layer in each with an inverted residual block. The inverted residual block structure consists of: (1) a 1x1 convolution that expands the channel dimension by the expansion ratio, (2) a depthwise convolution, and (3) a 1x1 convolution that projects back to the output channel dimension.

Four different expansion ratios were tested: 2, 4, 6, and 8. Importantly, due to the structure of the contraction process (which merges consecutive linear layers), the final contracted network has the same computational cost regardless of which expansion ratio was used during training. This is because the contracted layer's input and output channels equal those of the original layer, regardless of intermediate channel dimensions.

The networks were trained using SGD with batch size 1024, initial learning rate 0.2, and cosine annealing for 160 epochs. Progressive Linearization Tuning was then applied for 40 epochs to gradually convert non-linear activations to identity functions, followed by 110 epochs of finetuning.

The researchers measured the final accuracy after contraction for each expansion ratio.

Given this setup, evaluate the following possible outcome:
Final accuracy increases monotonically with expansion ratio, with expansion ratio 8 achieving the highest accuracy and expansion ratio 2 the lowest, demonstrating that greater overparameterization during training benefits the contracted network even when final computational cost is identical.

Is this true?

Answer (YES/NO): NO